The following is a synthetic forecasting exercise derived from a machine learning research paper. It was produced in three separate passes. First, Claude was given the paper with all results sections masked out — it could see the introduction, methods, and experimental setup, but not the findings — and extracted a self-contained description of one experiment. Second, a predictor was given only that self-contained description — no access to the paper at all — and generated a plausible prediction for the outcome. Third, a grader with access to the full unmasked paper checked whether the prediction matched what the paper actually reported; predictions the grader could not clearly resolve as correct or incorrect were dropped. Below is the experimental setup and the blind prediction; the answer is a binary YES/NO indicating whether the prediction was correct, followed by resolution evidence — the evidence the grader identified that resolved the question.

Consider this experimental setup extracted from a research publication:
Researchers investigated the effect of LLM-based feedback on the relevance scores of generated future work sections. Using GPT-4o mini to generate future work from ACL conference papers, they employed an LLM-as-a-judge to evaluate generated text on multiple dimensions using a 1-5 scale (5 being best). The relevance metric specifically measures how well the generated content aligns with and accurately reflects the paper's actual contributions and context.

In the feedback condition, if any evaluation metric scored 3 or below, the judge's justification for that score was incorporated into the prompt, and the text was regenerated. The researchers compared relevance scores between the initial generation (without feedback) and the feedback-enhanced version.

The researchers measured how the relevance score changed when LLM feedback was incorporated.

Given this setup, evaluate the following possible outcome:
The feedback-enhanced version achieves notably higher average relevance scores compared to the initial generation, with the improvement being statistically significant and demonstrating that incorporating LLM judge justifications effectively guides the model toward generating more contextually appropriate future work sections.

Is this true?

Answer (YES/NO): NO